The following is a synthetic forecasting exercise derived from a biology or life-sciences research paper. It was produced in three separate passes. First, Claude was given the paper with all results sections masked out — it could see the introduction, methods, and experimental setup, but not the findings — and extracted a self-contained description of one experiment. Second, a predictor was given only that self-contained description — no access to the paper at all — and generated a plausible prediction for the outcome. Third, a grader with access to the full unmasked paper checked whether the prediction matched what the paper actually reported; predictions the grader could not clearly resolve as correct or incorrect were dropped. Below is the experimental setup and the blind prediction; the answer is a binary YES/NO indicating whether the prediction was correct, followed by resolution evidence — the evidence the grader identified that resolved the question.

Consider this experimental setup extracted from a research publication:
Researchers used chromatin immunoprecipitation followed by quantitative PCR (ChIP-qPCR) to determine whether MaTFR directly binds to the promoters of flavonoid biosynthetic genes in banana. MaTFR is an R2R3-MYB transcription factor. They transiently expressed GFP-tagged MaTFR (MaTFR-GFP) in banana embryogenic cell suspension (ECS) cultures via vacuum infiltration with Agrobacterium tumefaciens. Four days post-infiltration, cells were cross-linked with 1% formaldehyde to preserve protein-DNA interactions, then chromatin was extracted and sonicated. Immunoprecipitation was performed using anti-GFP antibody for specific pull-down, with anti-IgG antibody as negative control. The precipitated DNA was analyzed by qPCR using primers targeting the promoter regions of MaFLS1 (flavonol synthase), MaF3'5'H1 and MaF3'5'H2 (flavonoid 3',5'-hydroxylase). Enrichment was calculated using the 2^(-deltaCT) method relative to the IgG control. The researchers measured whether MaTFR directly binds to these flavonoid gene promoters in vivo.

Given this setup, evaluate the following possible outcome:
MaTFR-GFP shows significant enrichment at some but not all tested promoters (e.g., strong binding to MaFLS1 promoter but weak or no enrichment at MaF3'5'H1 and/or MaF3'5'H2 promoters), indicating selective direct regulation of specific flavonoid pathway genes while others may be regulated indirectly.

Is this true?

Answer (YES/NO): NO